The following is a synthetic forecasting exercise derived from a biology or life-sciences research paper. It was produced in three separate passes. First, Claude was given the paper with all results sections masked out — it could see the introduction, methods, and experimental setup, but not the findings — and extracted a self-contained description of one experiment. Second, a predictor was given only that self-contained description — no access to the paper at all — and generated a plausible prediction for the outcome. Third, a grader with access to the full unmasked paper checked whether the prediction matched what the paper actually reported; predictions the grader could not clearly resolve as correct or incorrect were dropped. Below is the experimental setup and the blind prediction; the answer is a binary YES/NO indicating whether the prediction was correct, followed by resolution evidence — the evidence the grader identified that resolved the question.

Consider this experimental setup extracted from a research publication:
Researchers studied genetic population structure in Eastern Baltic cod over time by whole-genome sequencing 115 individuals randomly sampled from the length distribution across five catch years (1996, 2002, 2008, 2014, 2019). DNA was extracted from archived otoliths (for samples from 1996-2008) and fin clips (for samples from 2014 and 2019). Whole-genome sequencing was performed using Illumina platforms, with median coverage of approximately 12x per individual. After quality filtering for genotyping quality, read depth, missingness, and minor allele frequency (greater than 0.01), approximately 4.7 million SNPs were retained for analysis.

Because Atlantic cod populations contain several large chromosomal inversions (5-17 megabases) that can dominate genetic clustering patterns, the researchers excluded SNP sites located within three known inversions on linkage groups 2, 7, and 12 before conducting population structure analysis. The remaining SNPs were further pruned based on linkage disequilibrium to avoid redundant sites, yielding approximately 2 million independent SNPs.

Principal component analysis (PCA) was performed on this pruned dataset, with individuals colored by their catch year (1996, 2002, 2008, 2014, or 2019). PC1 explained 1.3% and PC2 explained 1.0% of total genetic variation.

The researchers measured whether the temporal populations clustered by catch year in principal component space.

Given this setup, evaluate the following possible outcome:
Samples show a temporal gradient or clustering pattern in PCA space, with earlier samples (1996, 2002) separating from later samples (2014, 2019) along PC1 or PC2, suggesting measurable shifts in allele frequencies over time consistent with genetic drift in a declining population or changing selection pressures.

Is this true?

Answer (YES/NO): NO